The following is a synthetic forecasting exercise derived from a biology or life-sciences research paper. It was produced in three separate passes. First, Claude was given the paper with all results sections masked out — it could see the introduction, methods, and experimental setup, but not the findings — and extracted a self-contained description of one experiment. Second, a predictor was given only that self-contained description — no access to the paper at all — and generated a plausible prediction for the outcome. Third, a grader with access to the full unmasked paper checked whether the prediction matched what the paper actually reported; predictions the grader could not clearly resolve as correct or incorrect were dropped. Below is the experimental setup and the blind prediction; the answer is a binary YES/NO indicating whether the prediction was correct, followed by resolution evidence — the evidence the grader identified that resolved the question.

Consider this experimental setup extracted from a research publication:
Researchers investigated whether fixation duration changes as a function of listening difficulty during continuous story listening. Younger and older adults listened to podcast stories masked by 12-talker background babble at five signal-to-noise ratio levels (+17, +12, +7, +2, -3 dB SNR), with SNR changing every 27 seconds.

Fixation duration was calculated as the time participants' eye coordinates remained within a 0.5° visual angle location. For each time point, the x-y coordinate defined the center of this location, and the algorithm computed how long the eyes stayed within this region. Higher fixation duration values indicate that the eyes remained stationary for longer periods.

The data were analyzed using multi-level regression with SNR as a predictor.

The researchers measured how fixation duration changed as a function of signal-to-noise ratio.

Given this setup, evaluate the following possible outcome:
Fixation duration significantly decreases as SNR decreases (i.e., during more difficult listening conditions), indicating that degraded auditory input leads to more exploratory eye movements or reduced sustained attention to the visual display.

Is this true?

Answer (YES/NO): NO